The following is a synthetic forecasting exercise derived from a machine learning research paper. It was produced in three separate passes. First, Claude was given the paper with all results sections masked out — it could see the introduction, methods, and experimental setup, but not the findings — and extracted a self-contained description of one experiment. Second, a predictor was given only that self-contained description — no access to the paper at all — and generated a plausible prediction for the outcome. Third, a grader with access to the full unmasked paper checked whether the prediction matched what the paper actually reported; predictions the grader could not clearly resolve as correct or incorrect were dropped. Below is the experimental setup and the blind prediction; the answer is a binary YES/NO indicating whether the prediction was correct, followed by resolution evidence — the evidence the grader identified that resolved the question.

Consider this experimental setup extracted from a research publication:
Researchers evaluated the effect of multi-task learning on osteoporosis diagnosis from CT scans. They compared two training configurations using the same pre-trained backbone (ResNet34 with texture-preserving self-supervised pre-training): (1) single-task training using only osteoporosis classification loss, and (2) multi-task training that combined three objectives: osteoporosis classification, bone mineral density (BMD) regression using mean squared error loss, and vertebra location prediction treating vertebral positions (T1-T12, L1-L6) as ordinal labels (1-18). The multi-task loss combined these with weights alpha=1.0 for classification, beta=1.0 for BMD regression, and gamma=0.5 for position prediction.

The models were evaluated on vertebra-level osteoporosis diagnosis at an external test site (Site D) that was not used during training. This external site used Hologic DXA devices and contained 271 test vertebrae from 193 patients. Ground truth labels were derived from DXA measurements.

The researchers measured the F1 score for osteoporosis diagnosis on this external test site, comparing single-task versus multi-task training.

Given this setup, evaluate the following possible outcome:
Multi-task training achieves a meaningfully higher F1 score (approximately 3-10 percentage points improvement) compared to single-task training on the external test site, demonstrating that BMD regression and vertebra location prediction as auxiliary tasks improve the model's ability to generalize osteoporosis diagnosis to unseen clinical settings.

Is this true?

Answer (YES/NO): NO